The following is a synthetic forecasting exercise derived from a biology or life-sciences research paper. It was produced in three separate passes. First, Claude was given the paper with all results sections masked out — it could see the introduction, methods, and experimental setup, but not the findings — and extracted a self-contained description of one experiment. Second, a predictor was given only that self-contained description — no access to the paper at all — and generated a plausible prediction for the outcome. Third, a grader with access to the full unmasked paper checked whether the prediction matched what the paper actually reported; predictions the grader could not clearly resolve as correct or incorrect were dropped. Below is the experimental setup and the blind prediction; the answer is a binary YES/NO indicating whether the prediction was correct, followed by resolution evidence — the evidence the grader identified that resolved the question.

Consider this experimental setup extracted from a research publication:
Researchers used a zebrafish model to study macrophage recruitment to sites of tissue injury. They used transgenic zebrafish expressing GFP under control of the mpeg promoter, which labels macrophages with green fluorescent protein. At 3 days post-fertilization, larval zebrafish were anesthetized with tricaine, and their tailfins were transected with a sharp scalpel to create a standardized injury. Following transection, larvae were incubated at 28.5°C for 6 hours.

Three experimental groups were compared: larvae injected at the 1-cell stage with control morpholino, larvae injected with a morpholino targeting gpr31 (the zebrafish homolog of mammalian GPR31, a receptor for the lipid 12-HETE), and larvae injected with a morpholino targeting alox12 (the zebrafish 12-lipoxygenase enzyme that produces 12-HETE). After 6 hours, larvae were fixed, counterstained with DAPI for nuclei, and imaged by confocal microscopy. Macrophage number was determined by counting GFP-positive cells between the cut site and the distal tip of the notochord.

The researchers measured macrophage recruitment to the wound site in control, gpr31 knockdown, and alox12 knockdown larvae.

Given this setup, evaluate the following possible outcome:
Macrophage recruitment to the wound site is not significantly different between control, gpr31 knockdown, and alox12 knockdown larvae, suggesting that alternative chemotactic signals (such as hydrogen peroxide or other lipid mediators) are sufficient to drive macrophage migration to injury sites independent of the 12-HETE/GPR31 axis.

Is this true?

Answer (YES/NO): NO